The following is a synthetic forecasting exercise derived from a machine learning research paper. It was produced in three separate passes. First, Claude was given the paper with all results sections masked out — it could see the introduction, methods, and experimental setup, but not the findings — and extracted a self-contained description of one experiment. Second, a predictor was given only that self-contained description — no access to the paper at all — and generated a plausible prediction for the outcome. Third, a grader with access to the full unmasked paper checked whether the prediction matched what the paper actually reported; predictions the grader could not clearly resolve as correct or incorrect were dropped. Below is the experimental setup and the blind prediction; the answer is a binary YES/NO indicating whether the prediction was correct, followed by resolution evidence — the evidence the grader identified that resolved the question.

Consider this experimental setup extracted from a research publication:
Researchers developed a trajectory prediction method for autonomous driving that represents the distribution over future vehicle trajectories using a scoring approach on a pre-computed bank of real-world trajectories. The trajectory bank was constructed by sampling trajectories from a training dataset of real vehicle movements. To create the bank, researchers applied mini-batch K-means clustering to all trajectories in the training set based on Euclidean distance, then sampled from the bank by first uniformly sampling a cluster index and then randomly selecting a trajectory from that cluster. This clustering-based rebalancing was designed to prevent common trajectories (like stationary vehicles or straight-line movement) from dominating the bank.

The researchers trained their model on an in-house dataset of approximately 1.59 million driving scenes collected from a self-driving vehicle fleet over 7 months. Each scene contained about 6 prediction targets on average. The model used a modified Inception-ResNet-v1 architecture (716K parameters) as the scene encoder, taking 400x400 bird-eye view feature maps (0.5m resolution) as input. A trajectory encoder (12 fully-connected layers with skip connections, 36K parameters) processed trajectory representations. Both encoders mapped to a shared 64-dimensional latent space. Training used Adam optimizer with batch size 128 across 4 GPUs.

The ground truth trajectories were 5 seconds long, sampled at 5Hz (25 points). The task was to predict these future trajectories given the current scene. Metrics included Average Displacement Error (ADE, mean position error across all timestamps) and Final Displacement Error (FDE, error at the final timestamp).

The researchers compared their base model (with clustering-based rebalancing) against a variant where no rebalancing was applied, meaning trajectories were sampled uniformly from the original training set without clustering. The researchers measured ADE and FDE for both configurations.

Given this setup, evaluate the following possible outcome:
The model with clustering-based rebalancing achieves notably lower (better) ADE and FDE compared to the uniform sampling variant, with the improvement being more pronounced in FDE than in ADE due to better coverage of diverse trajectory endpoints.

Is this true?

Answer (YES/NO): YES